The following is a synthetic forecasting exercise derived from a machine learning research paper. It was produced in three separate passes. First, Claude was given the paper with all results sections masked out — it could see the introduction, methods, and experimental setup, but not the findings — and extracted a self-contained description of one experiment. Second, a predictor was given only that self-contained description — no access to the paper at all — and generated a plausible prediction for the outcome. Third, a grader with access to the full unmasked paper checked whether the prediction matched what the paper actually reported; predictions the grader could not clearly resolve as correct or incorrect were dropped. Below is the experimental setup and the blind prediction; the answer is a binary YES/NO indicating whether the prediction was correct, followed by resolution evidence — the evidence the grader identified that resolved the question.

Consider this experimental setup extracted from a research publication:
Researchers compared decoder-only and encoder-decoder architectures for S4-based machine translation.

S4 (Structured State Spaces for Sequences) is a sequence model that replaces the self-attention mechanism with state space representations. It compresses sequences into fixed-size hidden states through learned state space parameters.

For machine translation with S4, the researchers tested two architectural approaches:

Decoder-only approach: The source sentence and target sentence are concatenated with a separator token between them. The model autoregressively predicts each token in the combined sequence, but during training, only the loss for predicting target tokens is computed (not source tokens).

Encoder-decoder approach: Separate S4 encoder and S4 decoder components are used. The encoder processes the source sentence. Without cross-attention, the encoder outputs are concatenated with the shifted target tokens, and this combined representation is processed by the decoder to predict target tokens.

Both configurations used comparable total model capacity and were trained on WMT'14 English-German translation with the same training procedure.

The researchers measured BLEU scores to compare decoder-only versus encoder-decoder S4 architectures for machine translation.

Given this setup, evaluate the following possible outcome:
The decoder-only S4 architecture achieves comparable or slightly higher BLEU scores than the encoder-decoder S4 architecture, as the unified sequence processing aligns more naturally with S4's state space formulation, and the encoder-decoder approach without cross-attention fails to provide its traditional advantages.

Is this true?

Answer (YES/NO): YES